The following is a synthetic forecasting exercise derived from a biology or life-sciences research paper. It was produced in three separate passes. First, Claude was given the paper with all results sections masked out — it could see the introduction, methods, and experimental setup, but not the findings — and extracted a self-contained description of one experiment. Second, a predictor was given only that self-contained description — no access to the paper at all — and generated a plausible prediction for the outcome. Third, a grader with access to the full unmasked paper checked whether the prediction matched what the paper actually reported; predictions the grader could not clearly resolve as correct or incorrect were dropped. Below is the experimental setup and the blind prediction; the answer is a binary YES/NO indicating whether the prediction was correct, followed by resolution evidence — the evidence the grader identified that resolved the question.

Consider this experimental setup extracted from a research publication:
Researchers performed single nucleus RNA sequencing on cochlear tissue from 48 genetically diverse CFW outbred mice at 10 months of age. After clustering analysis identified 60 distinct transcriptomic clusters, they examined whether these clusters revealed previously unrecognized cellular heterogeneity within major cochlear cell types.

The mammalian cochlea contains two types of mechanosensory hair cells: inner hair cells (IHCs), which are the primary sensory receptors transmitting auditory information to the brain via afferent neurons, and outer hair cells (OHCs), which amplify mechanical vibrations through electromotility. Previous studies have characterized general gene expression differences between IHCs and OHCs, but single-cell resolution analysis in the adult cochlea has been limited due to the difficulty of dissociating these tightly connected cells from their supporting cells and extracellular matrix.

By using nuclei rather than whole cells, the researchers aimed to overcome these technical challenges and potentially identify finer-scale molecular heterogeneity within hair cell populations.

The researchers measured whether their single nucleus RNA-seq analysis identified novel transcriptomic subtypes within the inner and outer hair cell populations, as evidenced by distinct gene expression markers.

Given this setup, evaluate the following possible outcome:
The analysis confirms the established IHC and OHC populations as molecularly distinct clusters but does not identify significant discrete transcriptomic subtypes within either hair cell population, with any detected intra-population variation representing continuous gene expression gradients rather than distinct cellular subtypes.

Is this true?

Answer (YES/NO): NO